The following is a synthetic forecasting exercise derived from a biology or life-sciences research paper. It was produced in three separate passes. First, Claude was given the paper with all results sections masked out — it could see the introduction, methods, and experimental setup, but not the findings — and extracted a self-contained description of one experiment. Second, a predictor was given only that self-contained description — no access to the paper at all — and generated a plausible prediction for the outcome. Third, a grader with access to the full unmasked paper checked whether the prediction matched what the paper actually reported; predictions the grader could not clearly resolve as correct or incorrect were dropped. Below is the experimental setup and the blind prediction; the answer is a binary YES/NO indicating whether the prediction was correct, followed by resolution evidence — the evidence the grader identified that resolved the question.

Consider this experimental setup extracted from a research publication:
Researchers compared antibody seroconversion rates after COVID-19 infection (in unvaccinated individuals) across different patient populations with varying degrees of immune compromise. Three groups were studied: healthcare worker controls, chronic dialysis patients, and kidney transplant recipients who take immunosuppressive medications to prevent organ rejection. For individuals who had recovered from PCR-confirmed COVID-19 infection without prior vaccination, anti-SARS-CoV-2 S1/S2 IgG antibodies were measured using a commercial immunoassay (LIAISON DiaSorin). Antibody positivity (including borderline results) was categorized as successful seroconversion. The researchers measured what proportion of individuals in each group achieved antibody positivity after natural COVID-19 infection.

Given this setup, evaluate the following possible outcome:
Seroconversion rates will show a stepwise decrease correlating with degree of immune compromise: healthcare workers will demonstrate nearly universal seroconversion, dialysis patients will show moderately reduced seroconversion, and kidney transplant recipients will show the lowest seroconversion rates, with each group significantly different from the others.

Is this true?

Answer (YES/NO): NO